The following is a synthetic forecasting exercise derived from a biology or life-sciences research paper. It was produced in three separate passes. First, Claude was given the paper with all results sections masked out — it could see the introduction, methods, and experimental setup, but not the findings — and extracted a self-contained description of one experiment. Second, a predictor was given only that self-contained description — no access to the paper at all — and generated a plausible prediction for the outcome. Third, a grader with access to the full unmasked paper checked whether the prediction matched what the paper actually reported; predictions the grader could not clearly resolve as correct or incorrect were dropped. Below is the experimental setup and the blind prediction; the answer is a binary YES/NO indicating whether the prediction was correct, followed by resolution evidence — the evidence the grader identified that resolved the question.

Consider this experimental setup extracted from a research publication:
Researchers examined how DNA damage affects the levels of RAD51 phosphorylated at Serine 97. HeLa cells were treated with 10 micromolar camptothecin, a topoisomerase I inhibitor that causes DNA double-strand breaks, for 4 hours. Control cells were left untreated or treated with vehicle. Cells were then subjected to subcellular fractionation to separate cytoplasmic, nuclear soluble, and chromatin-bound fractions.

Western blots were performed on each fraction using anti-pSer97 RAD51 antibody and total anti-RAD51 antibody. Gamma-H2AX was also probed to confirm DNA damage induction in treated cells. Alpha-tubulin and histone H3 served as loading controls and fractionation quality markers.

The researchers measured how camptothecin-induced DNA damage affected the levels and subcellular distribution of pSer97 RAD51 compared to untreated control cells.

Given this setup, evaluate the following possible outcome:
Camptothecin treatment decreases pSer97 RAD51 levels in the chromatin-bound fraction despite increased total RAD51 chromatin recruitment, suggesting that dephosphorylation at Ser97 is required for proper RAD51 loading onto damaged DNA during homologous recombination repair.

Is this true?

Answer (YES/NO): NO